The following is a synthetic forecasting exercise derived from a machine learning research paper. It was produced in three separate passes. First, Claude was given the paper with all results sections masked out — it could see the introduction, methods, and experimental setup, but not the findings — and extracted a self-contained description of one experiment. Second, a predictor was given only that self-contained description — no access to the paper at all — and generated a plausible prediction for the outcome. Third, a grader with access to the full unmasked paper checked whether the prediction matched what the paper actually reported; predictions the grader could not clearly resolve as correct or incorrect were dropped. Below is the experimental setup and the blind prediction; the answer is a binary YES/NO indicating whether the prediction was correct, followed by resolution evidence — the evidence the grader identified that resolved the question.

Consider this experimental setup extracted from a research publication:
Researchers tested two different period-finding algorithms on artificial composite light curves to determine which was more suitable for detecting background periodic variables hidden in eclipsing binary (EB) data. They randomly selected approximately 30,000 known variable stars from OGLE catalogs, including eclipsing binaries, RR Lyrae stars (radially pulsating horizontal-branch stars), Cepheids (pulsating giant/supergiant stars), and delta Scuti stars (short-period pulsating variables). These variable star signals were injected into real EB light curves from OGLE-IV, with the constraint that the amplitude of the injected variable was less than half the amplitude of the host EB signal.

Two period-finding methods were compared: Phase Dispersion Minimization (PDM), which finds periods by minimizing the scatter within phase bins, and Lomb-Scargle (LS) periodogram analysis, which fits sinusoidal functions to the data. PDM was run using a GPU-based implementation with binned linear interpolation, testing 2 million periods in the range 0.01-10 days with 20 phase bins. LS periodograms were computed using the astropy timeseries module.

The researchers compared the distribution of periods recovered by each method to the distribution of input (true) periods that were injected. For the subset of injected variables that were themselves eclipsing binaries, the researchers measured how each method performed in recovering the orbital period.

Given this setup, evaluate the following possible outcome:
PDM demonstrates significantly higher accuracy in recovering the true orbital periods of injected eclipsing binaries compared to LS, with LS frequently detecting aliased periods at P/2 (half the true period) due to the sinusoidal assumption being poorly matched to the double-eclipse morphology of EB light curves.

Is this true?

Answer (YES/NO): YES